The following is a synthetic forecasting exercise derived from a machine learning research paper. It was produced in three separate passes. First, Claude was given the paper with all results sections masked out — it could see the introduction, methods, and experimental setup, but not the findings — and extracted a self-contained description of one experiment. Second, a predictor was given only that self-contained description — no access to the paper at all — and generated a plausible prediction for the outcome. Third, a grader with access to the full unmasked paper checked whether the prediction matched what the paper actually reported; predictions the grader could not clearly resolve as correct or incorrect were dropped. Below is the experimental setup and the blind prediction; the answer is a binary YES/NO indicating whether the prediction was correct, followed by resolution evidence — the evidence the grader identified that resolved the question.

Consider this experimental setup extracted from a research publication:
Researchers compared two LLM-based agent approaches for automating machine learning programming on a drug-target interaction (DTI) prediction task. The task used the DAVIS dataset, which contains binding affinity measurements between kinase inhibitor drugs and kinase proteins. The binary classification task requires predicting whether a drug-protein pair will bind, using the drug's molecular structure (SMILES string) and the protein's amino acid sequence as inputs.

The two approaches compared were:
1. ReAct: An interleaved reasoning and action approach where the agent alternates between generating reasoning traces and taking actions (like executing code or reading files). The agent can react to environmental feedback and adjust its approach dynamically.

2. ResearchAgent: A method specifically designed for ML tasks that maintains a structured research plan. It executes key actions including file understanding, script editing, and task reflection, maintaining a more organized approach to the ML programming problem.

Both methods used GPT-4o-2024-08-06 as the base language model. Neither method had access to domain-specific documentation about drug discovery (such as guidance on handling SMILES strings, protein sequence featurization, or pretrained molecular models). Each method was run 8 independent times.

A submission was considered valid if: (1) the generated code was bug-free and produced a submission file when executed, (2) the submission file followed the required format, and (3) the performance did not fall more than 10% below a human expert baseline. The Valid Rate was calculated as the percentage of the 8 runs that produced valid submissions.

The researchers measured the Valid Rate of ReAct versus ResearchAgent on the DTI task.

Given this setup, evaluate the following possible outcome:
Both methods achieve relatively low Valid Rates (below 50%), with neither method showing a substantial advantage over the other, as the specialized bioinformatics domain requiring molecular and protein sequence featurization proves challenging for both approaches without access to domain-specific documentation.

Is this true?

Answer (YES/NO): NO